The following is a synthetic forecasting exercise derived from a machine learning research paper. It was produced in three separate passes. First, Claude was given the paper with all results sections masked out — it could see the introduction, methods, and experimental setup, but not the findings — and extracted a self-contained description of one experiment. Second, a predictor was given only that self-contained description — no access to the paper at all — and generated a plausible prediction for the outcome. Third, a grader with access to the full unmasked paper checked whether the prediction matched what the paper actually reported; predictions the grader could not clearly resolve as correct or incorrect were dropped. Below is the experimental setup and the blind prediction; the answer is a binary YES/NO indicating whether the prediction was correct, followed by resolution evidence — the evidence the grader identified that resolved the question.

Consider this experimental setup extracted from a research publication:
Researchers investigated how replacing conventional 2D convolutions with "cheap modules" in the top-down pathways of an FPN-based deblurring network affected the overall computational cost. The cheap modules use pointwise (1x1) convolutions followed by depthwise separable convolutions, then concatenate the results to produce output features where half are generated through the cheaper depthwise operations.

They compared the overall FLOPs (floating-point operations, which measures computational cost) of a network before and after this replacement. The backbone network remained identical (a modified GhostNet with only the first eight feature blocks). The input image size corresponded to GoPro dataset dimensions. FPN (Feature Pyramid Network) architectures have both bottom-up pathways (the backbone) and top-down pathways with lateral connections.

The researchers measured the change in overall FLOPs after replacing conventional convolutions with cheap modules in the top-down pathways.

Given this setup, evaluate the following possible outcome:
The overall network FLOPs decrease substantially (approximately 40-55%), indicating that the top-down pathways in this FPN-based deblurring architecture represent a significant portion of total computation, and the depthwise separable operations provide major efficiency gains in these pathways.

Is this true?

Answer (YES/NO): YES